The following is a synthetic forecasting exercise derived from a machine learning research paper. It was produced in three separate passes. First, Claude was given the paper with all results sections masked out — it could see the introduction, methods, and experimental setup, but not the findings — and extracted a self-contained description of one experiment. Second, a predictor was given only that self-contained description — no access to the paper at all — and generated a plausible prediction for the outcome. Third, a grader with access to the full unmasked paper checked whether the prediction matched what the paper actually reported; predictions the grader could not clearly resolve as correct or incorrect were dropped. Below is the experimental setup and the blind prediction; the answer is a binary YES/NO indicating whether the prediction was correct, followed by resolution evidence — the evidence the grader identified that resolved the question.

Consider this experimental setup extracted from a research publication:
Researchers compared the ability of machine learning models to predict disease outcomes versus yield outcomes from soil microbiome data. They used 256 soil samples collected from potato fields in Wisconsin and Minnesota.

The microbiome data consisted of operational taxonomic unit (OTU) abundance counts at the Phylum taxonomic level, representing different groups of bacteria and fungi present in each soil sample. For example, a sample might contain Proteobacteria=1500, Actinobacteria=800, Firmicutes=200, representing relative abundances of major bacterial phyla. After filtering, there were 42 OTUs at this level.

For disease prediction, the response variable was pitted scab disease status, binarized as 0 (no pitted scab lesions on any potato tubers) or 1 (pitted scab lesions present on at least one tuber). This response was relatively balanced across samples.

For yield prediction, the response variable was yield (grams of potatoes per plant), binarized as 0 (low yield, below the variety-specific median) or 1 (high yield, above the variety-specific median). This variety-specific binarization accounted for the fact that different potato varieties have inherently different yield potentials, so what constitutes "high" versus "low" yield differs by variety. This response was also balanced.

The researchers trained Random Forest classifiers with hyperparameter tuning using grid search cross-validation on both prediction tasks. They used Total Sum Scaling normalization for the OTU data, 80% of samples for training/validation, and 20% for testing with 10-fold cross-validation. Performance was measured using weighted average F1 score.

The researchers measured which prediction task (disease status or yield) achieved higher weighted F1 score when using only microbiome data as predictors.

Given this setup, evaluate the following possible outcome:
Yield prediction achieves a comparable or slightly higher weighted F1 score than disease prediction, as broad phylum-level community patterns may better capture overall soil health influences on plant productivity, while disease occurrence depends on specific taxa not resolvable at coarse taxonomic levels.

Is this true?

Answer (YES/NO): NO